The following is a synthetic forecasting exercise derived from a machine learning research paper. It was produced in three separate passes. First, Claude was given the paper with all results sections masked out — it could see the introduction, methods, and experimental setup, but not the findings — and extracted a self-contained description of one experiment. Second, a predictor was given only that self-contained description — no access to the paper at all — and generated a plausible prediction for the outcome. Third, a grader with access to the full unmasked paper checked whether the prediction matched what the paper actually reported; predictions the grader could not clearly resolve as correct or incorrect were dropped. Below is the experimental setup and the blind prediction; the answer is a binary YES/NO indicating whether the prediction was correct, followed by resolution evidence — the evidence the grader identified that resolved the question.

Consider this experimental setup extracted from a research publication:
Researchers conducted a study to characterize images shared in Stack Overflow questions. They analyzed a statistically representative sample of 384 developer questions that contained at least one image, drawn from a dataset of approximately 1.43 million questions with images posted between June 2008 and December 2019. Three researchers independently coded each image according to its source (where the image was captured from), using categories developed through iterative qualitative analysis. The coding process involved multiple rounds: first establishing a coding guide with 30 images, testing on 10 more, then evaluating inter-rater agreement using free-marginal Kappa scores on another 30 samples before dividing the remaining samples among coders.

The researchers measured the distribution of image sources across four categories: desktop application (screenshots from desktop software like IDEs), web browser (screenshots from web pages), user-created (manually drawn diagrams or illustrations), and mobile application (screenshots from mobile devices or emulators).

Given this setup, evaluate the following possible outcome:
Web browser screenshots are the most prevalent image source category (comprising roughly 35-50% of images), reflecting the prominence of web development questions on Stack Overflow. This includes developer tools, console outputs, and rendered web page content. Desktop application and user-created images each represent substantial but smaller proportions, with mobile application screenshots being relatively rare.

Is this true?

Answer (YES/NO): NO